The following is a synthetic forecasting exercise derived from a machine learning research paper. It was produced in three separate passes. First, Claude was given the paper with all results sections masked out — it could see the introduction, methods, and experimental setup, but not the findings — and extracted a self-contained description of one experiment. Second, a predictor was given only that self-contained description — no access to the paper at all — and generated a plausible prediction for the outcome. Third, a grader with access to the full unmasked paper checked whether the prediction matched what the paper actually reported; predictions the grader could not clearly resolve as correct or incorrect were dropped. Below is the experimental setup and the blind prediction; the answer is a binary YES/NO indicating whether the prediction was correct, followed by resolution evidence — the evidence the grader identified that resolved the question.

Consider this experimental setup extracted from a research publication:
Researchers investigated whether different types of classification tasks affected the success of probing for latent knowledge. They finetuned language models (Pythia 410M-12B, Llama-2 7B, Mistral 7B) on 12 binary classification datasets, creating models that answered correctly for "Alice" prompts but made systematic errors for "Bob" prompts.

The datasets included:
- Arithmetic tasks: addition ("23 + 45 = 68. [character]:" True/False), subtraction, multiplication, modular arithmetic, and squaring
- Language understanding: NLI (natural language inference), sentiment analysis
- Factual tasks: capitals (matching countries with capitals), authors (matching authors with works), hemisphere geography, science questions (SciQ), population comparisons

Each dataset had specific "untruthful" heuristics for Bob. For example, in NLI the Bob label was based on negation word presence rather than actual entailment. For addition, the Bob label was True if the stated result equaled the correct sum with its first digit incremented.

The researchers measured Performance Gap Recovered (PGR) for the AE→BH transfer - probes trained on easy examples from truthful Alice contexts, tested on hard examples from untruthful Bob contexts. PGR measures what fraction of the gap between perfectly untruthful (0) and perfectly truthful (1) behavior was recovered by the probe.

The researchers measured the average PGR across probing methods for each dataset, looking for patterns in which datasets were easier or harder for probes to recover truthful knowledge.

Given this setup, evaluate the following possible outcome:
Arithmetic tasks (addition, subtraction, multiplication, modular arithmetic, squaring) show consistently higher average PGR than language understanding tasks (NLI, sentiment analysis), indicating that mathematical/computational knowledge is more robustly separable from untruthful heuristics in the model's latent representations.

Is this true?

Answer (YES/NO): NO